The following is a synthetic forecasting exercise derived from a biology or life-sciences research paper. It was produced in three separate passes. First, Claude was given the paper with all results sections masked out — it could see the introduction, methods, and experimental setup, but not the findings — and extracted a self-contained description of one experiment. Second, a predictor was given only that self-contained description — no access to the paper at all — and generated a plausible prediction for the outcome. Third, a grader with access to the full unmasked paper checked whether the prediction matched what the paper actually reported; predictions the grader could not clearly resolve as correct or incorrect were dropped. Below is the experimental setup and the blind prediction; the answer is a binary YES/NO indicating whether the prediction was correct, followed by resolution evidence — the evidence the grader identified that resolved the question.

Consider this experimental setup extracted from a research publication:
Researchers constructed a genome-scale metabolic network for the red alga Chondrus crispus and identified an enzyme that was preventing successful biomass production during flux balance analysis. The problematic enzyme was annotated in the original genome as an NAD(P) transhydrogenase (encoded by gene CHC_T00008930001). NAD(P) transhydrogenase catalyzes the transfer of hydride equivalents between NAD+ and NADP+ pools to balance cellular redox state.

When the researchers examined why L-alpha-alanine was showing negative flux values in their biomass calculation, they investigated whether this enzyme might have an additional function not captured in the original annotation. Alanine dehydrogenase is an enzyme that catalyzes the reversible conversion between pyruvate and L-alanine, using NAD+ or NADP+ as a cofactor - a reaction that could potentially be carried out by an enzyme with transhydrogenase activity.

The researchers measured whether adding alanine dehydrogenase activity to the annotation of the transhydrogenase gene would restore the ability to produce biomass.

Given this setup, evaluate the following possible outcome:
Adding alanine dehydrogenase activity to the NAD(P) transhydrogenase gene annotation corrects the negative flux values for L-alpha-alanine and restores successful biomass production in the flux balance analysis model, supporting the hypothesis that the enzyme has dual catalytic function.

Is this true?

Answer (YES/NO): YES